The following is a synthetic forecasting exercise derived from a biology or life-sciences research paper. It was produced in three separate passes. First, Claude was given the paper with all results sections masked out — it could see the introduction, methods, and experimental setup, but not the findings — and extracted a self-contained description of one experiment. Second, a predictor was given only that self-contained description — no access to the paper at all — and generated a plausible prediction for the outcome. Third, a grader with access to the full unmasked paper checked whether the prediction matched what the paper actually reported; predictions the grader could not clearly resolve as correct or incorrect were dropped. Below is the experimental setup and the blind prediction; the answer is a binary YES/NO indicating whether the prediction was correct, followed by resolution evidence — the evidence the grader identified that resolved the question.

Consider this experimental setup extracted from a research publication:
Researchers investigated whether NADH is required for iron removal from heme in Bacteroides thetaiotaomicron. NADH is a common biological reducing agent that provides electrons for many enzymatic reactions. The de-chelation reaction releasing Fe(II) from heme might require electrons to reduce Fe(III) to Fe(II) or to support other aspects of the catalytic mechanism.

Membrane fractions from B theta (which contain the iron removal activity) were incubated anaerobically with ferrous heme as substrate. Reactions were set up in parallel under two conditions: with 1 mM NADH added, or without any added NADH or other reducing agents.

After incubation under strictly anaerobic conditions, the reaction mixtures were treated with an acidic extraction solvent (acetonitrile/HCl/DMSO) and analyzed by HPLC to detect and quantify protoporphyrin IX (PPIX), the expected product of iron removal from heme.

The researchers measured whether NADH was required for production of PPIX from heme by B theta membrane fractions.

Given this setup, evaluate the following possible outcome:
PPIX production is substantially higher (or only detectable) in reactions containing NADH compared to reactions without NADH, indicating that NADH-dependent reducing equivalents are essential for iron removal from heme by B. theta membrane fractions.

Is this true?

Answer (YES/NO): YES